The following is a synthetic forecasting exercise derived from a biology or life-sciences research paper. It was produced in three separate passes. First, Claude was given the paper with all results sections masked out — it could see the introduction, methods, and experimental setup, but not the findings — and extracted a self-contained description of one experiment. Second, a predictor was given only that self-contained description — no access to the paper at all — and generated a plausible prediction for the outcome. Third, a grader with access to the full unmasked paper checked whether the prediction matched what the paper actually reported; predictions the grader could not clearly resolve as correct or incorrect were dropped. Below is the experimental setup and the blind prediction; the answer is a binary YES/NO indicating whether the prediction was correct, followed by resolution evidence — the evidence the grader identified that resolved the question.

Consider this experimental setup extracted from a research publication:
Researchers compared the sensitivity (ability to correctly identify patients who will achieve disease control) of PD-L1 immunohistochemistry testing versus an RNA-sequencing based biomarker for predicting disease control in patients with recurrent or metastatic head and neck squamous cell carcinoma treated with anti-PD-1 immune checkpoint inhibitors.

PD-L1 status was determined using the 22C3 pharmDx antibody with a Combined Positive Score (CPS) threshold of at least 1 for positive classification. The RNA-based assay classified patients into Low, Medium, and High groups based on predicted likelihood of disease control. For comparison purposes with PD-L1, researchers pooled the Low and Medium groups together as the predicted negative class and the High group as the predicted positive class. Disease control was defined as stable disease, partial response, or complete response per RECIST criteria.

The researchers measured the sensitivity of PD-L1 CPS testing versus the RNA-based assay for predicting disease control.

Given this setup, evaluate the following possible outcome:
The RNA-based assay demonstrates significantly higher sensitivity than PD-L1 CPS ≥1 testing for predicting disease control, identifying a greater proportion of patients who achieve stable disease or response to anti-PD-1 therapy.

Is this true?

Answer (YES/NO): NO